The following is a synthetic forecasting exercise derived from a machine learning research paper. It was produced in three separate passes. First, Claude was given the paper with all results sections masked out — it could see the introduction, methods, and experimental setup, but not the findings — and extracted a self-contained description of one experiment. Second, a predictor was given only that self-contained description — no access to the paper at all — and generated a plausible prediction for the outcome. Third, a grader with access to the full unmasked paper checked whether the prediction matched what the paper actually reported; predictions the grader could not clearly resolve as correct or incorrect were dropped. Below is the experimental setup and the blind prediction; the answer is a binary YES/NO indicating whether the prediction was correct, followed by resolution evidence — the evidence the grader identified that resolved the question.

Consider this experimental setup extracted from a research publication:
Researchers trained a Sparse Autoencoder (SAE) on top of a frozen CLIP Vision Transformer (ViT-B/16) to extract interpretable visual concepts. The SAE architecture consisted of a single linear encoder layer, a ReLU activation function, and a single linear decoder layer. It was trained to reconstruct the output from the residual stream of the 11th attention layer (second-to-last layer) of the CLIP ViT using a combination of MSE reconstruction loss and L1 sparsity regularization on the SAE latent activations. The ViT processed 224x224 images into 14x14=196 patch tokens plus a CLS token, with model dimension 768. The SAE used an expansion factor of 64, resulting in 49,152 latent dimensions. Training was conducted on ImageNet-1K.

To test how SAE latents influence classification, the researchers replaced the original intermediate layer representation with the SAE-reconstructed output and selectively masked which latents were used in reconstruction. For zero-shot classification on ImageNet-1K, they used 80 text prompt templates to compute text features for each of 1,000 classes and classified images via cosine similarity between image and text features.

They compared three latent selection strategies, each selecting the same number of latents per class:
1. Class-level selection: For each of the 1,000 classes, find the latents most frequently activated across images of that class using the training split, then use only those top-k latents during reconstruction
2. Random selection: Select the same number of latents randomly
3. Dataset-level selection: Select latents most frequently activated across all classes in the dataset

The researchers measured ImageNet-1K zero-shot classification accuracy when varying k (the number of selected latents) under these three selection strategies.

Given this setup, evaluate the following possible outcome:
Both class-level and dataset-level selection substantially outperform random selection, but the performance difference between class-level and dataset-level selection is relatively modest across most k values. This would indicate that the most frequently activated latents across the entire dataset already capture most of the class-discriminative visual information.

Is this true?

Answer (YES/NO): NO